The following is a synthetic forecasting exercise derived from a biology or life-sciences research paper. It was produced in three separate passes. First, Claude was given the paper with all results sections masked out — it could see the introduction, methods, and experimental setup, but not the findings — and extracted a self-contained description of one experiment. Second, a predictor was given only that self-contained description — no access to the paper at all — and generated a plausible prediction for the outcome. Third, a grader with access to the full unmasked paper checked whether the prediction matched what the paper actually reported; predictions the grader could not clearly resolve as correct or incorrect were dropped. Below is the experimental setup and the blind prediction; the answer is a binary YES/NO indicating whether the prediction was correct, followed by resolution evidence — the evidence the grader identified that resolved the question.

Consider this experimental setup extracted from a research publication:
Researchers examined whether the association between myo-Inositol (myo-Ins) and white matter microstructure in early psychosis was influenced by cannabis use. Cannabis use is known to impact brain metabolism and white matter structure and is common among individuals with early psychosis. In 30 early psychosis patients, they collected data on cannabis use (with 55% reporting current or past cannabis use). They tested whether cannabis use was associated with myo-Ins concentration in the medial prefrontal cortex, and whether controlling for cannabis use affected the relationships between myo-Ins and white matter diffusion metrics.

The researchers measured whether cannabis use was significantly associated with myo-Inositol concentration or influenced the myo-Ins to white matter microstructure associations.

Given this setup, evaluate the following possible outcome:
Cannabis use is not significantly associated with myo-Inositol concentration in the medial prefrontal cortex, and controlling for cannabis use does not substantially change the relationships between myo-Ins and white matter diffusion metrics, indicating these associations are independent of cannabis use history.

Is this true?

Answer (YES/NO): YES